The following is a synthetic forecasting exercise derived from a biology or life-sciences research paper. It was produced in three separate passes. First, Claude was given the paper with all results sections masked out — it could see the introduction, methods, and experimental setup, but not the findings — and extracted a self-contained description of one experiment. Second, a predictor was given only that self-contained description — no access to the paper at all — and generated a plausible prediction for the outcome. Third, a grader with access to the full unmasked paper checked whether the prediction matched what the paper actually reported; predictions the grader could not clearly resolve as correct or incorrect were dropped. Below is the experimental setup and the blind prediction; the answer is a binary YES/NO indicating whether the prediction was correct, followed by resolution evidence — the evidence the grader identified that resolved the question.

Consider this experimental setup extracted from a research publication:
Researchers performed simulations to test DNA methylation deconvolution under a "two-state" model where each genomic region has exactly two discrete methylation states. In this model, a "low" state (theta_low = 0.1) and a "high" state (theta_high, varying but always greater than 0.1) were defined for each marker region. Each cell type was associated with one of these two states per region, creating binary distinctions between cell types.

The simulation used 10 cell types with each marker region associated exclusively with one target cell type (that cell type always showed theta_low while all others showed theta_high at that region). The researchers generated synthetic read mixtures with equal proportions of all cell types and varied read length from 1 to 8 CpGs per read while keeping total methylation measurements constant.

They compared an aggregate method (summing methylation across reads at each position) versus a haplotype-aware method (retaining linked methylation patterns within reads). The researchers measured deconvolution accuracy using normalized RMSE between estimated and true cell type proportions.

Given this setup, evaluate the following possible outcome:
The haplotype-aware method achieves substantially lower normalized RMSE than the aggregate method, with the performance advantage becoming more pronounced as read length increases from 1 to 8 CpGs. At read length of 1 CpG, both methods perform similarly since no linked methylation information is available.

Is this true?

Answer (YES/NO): YES